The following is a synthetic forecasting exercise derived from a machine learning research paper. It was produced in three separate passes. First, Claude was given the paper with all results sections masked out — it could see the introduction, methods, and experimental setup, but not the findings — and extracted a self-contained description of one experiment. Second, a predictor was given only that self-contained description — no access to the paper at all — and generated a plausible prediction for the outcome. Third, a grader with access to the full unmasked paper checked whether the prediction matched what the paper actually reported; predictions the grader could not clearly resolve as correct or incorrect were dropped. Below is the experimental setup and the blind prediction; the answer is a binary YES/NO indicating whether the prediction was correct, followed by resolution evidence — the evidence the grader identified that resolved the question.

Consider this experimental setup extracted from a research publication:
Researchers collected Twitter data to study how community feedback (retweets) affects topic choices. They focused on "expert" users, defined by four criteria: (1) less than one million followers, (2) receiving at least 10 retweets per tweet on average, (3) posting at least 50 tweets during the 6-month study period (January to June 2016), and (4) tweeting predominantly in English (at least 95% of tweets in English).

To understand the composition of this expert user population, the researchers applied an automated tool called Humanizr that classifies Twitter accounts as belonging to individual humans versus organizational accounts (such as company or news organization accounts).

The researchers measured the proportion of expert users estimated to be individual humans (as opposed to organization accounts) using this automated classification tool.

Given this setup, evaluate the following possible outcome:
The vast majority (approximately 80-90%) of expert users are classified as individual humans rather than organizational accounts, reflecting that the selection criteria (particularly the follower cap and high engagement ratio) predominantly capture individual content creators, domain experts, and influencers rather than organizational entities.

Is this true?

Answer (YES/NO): NO